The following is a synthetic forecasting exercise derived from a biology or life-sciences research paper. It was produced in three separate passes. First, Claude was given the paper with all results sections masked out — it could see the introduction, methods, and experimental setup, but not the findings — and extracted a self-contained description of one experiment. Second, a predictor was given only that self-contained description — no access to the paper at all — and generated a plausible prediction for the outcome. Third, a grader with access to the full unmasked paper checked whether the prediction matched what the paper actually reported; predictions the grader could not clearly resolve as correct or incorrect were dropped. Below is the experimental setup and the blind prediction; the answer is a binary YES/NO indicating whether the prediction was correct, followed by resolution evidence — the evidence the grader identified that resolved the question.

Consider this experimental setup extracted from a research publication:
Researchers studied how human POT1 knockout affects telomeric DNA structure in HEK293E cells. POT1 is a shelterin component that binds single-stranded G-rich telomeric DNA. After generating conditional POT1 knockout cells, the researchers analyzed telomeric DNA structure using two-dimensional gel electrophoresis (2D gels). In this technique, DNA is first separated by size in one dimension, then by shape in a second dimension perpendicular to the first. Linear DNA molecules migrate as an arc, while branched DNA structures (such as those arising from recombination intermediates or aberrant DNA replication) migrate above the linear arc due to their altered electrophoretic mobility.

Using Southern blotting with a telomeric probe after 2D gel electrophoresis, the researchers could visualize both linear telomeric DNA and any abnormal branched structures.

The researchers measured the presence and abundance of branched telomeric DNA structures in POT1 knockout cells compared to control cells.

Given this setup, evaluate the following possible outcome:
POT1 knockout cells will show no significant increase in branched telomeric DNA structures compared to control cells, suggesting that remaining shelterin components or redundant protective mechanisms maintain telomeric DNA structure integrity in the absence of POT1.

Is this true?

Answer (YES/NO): NO